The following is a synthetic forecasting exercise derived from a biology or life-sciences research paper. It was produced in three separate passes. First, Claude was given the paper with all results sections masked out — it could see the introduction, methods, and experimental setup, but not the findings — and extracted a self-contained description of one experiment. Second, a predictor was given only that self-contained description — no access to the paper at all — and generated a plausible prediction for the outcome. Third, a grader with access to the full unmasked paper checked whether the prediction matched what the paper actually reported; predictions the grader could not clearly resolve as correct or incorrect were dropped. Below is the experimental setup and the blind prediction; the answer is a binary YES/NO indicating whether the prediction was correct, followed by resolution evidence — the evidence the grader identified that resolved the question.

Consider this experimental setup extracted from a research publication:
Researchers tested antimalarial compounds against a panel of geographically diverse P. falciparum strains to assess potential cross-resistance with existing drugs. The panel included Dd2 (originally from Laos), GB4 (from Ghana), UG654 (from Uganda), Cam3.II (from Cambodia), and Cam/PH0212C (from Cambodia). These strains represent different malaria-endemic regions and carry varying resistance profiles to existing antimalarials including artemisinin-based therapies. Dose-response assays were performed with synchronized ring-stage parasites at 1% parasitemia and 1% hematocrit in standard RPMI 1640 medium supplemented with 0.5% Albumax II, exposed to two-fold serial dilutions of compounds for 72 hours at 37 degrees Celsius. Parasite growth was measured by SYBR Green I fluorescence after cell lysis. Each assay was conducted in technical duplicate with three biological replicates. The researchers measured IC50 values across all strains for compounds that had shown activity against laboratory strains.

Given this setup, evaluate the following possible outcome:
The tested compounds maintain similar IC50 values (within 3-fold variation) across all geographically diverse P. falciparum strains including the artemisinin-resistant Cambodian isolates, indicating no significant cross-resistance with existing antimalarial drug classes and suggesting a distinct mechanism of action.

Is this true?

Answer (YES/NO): NO